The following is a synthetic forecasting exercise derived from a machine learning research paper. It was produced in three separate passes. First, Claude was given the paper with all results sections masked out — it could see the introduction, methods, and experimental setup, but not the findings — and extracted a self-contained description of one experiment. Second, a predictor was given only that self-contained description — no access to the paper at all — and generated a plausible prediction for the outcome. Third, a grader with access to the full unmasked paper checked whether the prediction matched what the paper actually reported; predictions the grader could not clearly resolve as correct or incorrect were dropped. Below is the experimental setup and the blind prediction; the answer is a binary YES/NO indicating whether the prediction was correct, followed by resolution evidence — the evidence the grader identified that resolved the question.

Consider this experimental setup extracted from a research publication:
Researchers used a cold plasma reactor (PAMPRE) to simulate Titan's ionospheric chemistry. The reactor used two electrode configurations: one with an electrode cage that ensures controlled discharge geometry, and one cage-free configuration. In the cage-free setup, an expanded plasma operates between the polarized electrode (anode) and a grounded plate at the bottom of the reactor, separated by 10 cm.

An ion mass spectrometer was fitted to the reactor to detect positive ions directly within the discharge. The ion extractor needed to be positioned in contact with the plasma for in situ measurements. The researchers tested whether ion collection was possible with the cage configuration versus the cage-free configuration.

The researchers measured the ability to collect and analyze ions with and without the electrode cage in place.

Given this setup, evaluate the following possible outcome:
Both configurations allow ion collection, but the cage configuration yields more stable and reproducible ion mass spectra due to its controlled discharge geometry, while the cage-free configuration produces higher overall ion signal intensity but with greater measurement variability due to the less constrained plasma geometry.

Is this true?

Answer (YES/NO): NO